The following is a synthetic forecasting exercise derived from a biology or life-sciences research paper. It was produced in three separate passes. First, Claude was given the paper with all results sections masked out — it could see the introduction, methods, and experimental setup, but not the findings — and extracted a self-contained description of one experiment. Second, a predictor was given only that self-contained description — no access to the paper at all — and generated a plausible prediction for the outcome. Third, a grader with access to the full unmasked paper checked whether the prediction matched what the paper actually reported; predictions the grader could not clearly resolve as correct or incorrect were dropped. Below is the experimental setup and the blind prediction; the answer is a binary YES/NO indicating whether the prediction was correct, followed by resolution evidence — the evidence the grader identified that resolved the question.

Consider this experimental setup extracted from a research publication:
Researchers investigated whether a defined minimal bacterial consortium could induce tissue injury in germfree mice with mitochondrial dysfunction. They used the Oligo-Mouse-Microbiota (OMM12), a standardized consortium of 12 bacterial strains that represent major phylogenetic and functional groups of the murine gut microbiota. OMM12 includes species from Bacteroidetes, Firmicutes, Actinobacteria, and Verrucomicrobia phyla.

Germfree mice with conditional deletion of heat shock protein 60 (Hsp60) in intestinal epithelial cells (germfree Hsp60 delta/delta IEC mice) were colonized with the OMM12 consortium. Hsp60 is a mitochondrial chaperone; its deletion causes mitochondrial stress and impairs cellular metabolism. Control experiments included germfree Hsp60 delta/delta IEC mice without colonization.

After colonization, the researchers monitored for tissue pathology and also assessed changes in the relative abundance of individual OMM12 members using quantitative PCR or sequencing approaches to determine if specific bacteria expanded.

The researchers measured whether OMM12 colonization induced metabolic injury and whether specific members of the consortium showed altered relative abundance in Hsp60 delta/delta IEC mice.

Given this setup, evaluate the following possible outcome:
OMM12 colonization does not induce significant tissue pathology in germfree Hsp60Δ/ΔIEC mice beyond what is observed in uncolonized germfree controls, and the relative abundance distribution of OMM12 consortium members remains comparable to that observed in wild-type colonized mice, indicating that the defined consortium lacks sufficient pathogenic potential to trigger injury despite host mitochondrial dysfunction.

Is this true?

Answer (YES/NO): NO